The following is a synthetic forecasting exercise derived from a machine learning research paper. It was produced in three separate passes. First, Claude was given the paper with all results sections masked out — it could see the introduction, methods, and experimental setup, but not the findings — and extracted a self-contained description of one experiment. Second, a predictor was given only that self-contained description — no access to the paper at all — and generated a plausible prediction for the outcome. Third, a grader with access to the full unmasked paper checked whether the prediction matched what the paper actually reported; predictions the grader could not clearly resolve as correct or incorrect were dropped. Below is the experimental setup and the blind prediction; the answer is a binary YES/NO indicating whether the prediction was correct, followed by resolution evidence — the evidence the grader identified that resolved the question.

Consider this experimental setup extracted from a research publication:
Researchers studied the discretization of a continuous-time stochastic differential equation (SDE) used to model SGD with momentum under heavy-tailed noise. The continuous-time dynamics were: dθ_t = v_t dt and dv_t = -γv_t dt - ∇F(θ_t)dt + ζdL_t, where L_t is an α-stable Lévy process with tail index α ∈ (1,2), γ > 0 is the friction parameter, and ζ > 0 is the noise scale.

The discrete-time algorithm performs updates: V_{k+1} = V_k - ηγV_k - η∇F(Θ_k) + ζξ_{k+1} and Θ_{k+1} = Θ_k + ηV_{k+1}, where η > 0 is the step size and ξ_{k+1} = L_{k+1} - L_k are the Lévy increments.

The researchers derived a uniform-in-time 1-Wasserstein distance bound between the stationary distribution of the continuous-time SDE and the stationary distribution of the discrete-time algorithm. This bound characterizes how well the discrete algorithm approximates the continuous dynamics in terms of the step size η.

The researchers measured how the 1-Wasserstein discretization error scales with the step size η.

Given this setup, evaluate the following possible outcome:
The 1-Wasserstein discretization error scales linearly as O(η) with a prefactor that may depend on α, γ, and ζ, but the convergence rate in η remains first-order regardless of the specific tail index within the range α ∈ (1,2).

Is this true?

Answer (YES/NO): NO